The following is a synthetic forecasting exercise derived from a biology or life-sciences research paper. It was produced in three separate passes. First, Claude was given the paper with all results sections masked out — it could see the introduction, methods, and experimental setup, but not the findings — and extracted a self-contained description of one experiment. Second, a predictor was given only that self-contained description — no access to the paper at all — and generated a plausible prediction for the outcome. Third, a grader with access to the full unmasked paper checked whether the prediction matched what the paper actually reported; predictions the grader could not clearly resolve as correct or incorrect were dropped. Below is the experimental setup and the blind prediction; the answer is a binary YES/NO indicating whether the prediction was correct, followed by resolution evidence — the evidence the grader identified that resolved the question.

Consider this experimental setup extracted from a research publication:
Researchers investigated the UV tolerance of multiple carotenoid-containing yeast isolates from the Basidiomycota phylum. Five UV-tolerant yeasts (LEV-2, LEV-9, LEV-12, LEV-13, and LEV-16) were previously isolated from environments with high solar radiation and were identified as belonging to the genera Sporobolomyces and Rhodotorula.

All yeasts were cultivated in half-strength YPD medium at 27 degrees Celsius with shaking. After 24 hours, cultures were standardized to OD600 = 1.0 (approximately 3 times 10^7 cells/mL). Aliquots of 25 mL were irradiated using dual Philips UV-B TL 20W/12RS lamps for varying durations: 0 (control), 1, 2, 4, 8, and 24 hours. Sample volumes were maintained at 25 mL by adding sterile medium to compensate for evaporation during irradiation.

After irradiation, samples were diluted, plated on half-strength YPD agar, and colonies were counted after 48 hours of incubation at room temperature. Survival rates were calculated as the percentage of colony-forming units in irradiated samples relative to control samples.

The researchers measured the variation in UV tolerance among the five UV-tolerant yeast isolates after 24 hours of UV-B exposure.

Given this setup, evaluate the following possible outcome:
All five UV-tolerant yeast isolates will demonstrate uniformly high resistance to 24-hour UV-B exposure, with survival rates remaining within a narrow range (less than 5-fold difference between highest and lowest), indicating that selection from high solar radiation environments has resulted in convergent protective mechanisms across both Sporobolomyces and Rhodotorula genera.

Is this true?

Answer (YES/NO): NO